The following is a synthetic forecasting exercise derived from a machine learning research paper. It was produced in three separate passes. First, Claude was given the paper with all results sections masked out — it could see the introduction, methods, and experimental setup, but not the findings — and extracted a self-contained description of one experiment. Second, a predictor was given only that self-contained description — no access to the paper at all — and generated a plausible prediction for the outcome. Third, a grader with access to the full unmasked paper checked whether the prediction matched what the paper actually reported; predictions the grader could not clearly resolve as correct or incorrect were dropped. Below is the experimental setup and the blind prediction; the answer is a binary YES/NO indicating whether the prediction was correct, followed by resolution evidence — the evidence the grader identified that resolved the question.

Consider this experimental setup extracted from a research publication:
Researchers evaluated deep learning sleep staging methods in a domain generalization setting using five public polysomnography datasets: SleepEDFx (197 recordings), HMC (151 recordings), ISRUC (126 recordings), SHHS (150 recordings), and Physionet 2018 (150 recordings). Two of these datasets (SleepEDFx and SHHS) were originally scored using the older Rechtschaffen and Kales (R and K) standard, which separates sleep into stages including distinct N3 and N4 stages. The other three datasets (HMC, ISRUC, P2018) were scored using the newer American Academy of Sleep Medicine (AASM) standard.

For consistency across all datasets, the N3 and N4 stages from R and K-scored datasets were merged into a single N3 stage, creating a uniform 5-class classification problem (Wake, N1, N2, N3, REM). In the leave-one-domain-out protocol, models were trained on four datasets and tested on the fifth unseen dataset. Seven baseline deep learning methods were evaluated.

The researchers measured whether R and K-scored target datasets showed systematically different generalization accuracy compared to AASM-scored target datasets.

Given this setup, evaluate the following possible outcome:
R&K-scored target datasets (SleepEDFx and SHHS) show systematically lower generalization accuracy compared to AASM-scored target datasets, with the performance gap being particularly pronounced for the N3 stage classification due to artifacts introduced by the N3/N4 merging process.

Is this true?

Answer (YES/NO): NO